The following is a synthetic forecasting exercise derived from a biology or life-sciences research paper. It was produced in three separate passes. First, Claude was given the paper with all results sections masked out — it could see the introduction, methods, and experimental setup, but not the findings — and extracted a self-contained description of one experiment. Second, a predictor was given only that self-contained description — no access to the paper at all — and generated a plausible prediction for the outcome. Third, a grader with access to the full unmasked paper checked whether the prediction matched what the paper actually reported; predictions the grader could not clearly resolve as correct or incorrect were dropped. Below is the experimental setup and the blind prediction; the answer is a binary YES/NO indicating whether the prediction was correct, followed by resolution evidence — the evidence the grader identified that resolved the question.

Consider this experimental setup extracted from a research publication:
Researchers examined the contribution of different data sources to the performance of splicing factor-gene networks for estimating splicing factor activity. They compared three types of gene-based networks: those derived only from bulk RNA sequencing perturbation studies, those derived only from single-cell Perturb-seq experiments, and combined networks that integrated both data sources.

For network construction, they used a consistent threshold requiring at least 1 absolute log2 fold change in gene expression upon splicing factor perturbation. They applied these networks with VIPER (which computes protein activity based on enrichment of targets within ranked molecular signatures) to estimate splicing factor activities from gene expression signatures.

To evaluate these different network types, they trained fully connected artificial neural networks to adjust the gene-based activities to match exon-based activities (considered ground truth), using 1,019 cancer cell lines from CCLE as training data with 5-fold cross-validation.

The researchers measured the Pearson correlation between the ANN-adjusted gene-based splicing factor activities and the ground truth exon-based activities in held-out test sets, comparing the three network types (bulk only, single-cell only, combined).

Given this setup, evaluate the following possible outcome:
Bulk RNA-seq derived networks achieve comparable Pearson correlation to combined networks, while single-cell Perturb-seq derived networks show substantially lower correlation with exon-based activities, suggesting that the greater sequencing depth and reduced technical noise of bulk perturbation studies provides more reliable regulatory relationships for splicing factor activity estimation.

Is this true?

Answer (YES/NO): NO